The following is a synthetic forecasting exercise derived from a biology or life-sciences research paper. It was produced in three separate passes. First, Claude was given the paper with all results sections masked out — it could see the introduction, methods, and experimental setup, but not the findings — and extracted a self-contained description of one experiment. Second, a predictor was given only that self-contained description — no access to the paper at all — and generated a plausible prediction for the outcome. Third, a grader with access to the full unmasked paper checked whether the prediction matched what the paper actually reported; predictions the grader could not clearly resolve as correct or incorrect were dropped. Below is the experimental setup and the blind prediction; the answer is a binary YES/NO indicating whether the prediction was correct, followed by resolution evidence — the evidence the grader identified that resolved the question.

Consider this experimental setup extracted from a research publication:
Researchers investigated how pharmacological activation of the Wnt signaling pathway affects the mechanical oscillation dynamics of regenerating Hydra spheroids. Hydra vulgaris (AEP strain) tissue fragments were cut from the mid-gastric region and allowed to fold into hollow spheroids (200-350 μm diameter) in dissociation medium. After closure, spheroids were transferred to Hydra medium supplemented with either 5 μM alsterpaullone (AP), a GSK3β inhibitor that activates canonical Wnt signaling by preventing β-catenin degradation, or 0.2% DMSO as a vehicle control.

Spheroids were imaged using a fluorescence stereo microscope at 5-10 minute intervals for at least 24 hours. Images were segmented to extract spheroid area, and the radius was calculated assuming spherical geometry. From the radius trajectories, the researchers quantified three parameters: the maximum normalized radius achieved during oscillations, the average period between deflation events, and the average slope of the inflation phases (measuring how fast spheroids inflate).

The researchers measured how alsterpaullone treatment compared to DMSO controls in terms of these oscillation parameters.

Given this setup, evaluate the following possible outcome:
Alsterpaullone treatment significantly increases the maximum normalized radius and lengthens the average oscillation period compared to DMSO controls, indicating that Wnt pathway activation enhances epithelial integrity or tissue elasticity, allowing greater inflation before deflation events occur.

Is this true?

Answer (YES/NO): YES